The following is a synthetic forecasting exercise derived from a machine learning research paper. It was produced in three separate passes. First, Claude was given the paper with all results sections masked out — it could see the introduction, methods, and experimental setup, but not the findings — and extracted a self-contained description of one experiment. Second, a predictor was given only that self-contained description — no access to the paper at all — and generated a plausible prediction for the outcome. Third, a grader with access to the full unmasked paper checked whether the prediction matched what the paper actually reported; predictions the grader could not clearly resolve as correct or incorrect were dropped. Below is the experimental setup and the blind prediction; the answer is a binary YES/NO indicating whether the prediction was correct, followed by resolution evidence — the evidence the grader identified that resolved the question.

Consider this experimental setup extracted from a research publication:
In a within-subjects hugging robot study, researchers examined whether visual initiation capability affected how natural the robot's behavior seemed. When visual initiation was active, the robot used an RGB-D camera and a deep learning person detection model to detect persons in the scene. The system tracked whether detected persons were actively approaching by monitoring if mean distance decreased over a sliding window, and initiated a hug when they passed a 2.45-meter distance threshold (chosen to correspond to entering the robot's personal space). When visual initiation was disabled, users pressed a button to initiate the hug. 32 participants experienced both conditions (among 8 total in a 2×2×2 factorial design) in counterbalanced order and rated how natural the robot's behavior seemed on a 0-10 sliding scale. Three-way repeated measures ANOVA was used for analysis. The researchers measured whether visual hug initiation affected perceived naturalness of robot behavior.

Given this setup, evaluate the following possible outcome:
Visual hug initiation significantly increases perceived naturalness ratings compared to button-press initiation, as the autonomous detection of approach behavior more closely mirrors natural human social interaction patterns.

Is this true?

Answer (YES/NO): NO